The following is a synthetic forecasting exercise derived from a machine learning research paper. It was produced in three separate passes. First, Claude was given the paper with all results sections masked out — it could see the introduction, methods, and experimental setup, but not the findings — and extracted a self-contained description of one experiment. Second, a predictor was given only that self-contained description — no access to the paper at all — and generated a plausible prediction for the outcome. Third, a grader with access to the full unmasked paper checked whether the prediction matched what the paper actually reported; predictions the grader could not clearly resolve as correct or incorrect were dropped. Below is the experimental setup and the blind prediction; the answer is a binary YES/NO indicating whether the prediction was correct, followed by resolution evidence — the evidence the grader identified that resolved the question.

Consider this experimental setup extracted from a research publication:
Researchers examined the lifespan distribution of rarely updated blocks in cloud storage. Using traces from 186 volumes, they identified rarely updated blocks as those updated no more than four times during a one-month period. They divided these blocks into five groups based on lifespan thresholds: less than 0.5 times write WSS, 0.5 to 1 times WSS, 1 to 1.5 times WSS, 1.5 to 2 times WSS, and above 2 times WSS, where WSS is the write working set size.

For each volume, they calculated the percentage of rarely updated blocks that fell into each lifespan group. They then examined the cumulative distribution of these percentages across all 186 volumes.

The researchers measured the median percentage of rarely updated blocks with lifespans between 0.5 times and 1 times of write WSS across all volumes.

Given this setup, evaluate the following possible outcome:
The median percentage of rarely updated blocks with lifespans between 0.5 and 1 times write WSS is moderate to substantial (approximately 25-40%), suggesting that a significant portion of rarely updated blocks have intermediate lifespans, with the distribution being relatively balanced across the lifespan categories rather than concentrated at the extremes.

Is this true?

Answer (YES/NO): NO